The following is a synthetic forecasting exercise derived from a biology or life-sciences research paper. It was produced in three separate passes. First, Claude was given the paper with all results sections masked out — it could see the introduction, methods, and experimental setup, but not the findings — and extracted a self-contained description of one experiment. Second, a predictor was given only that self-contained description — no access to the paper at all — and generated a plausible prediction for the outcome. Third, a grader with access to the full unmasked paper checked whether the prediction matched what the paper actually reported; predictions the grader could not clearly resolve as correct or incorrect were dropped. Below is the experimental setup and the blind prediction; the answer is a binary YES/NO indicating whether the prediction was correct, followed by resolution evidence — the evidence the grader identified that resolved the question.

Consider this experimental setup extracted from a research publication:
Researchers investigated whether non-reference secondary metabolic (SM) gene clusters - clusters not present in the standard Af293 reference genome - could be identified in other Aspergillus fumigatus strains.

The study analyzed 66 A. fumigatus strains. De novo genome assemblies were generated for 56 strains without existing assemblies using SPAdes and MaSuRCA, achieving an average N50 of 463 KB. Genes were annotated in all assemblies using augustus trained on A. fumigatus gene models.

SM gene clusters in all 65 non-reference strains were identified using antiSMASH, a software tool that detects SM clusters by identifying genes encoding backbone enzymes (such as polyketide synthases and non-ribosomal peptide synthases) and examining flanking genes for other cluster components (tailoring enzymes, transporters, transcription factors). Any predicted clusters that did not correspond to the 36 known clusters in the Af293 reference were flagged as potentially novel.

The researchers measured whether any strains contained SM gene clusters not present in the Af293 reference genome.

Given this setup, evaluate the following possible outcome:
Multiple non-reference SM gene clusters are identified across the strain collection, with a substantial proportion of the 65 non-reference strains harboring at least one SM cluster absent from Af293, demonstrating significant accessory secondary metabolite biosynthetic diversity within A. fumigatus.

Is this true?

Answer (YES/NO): YES